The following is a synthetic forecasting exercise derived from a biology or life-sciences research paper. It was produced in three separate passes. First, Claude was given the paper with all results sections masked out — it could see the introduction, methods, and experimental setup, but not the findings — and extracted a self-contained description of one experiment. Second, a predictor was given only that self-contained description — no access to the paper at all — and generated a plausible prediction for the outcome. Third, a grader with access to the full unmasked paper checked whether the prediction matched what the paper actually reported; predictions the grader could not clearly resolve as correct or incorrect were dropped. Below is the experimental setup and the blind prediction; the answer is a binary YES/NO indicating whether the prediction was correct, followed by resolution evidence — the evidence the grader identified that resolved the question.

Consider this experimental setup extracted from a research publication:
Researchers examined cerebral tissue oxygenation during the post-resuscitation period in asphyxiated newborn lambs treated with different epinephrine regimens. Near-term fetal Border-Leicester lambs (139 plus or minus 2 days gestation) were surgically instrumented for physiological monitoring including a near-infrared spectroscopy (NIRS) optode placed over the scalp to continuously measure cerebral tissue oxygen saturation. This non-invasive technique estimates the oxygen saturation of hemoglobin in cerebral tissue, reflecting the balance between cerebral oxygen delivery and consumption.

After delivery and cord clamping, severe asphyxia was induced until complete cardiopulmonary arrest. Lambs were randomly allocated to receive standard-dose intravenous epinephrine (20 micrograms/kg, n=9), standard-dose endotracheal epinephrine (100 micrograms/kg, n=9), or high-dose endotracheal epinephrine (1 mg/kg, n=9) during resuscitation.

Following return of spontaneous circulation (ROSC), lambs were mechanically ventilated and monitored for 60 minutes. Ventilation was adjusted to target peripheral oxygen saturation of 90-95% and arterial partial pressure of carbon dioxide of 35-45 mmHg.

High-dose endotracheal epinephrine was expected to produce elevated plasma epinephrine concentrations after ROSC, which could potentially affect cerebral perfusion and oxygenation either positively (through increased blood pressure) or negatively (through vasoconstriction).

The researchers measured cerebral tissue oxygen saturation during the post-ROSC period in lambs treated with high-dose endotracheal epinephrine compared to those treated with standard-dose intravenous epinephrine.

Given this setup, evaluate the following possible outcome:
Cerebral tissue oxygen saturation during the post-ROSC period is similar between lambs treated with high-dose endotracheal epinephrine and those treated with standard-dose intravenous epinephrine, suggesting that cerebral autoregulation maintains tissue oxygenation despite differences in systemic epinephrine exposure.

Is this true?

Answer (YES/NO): NO